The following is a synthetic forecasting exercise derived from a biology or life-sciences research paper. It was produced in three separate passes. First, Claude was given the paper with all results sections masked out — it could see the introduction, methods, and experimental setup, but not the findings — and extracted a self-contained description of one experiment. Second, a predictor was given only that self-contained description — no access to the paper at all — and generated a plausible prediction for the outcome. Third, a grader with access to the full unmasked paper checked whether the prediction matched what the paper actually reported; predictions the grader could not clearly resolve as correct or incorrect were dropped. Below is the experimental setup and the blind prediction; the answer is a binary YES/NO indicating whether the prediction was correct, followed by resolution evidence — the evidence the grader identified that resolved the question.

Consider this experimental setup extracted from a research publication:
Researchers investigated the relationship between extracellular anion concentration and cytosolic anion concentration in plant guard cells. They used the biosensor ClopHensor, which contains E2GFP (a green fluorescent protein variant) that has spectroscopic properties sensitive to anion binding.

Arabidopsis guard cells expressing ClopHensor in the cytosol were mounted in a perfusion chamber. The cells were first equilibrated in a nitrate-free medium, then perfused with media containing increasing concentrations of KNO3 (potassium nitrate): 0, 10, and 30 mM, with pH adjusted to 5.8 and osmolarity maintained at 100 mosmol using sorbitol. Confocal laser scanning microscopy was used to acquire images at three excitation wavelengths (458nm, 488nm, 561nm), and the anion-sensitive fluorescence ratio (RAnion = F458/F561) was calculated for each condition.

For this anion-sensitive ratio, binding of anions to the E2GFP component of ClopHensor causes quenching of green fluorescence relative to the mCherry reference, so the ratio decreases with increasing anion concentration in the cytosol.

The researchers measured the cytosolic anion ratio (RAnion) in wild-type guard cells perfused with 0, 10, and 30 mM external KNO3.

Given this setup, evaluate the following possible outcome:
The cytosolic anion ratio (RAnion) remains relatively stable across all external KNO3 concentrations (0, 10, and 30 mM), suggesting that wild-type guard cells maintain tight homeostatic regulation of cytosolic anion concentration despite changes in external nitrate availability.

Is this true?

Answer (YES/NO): NO